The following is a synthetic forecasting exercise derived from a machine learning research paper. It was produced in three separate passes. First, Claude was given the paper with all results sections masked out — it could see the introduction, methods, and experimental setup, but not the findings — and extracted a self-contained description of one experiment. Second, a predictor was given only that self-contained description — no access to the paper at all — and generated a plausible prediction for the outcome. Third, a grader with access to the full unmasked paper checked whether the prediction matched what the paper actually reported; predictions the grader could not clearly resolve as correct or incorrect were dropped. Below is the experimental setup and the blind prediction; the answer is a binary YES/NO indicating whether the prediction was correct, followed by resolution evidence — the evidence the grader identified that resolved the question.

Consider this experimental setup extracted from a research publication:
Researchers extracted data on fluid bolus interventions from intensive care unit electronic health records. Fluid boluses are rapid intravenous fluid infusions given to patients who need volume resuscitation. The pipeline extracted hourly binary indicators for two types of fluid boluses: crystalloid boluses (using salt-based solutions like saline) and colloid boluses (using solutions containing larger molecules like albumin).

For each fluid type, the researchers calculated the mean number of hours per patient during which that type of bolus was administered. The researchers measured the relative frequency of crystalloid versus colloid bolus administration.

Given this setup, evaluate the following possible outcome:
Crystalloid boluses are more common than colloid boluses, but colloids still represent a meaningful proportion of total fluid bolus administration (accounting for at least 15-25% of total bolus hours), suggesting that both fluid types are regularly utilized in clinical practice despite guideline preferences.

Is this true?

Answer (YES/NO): NO